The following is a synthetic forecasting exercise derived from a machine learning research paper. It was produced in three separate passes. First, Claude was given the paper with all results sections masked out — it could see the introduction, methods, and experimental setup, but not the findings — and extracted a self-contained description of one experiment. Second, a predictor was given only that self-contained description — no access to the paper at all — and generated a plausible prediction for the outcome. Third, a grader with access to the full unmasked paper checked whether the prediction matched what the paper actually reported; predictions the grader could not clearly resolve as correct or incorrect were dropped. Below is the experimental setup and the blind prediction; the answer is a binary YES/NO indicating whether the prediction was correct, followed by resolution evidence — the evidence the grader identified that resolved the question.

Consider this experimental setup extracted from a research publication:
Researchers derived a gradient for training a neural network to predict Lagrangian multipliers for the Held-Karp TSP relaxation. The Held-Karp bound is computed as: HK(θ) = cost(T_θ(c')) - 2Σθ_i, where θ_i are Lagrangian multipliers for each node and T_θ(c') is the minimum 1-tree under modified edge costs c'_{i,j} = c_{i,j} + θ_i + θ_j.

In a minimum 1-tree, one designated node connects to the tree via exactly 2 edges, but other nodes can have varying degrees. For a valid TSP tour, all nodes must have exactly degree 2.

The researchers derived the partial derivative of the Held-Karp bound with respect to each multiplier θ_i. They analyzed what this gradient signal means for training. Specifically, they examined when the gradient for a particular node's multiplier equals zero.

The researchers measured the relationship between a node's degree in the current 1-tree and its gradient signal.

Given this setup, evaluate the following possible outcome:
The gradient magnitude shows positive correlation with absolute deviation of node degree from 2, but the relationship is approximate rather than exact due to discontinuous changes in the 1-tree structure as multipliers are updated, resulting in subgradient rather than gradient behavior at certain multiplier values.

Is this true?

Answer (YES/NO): NO